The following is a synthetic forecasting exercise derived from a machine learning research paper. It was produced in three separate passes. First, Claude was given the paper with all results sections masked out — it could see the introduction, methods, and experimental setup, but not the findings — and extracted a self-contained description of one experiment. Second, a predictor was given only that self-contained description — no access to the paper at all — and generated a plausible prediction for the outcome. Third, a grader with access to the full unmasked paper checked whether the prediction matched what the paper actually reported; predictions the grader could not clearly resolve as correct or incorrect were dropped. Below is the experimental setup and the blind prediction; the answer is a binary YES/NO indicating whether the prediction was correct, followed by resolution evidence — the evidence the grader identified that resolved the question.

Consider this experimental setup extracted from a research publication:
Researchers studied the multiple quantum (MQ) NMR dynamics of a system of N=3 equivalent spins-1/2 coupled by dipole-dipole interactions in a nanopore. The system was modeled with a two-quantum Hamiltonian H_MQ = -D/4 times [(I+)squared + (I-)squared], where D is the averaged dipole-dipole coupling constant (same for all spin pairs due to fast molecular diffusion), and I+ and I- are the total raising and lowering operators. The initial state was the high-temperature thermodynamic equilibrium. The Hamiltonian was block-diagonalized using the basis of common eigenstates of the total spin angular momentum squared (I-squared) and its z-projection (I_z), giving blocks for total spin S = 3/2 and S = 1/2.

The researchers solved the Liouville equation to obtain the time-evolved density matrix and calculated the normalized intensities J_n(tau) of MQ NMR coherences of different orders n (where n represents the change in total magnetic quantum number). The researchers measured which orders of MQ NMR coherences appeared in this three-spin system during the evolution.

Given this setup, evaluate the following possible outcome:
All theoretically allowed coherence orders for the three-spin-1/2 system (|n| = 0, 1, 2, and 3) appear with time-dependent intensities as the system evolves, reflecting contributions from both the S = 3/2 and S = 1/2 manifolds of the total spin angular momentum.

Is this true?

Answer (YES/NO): NO